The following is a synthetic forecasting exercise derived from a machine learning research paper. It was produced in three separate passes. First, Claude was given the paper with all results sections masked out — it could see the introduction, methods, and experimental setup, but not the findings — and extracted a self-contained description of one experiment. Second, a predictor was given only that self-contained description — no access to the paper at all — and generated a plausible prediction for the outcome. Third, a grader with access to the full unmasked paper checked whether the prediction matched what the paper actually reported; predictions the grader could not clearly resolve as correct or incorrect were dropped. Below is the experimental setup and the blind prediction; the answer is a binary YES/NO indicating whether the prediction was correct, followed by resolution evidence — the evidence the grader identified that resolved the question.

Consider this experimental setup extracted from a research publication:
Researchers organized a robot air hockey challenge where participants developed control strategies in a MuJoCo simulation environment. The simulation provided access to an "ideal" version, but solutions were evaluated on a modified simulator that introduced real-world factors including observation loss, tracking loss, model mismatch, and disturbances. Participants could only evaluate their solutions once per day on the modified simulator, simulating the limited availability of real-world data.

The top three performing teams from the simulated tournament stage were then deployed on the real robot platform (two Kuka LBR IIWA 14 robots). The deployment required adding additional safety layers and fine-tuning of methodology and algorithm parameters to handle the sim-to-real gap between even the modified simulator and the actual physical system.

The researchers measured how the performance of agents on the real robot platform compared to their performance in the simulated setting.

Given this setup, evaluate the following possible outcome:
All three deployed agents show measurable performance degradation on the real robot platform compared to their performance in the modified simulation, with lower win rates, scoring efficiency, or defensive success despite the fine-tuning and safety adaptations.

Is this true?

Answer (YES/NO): YES